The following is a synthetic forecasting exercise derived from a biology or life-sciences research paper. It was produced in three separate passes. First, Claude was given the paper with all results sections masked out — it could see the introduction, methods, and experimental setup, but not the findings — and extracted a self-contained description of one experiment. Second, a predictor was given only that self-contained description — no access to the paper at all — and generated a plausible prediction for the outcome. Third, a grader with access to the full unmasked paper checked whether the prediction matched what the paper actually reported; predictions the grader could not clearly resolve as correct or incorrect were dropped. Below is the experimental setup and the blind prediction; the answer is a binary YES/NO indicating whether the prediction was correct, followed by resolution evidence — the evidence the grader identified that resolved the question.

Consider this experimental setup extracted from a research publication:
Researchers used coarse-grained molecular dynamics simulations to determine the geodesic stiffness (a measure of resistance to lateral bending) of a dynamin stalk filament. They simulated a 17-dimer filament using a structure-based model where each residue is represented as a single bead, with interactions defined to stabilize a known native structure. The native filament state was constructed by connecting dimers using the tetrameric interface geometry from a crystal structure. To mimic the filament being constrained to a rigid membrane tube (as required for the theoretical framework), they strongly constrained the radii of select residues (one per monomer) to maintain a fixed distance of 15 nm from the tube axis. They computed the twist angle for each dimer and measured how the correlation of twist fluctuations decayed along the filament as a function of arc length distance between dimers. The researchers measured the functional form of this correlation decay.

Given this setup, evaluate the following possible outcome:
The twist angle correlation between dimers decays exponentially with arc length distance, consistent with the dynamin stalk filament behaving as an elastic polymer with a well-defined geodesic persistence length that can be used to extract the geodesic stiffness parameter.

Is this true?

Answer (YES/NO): YES